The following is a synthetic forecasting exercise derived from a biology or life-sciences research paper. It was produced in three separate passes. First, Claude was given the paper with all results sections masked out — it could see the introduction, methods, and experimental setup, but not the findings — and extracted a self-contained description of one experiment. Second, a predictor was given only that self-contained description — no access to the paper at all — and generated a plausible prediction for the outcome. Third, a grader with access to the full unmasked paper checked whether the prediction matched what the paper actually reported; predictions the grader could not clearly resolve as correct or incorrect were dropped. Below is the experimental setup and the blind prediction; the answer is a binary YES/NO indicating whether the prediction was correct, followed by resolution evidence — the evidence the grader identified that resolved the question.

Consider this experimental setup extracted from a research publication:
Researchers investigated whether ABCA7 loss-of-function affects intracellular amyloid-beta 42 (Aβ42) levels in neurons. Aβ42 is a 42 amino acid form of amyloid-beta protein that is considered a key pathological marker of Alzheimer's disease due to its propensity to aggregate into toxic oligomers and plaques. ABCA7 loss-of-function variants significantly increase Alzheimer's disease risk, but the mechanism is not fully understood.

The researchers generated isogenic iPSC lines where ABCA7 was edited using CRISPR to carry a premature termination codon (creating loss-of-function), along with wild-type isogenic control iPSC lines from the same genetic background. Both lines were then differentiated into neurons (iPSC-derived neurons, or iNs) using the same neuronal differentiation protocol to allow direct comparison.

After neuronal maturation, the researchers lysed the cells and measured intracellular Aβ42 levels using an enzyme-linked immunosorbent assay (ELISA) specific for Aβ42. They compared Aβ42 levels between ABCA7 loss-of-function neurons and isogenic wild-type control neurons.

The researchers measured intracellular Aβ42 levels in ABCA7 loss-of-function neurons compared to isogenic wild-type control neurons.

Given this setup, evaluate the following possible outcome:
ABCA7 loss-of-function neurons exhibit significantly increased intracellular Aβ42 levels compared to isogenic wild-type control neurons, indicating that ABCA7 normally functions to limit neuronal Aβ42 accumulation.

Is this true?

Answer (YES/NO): YES